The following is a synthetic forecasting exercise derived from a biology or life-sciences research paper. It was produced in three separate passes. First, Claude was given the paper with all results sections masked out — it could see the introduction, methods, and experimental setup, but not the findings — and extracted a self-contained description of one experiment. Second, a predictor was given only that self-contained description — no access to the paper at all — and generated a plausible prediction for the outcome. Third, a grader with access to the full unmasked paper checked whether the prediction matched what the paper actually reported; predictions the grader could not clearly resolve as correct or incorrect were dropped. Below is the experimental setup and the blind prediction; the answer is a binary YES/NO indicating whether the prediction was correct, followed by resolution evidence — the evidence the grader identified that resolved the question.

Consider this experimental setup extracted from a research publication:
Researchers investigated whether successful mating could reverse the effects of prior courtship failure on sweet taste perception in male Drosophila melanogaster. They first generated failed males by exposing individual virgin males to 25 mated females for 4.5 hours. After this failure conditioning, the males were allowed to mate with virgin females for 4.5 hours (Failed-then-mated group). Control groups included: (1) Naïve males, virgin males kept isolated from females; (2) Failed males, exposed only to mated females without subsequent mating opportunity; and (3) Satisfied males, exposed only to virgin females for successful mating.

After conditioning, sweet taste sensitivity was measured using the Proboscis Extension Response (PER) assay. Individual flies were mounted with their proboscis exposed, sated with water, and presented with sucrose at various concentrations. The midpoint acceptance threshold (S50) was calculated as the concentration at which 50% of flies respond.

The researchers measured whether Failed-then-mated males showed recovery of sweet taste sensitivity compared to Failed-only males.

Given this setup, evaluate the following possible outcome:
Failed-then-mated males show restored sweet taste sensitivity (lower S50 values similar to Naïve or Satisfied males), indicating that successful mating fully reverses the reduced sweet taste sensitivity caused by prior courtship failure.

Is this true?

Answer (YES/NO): YES